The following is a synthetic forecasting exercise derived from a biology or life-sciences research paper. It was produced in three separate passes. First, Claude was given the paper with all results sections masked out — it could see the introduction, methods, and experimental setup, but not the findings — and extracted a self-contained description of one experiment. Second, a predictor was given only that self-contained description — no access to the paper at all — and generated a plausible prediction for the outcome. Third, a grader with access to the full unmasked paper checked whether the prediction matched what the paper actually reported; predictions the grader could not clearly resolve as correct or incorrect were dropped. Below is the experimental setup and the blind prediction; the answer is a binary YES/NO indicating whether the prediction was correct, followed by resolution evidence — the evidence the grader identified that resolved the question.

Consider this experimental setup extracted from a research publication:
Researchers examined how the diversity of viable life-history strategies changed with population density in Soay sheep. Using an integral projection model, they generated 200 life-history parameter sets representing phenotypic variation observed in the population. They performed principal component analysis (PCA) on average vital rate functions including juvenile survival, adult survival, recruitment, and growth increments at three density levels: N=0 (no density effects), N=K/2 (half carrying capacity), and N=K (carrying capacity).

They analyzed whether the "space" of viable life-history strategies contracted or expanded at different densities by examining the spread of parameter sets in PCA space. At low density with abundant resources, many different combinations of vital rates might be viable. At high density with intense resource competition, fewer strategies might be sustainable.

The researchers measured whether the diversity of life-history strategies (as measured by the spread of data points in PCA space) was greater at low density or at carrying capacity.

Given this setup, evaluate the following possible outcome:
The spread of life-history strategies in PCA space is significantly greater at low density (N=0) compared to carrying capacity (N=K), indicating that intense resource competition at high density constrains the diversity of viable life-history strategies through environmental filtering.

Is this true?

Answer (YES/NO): YES